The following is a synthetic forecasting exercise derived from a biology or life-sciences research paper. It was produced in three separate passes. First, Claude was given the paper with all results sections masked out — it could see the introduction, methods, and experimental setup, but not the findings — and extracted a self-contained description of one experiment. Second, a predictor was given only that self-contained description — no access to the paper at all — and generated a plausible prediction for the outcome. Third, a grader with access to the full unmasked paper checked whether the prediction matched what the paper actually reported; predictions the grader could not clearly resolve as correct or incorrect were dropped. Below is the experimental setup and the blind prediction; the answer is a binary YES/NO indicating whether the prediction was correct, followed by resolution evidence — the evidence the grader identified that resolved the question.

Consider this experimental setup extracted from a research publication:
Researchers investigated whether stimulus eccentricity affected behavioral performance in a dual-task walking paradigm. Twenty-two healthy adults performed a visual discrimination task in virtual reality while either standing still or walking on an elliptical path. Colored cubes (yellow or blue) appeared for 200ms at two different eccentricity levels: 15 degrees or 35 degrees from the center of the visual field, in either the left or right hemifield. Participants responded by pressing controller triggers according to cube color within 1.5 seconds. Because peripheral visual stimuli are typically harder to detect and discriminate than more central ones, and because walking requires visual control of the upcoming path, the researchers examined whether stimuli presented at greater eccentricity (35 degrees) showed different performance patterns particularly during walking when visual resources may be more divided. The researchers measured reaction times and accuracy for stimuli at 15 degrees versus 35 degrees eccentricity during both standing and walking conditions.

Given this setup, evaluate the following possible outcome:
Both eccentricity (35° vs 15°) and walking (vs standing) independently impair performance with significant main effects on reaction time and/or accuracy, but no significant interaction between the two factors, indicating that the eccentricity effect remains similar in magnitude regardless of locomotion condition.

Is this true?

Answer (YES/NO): NO